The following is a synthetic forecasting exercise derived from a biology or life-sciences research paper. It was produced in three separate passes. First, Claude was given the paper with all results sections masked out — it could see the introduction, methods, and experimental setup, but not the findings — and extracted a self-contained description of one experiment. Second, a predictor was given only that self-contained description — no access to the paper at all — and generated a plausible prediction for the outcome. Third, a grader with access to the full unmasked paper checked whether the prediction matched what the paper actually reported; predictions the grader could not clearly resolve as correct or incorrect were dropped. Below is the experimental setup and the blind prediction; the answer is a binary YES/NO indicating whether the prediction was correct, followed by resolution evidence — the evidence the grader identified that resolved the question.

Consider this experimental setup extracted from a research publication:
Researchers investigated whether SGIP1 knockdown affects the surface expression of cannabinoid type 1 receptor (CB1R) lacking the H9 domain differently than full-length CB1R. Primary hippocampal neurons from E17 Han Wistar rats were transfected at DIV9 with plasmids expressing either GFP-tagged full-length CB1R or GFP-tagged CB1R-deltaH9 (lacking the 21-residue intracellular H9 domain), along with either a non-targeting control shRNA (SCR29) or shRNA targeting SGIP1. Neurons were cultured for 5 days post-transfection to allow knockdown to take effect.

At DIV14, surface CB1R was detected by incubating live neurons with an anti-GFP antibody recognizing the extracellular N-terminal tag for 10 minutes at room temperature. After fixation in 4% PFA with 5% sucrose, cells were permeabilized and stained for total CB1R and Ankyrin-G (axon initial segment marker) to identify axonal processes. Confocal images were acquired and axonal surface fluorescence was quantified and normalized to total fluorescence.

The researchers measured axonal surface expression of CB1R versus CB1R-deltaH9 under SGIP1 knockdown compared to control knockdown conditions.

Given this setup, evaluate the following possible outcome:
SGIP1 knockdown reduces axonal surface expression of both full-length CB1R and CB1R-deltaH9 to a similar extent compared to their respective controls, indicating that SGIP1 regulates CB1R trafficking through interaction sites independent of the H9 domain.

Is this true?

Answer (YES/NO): NO